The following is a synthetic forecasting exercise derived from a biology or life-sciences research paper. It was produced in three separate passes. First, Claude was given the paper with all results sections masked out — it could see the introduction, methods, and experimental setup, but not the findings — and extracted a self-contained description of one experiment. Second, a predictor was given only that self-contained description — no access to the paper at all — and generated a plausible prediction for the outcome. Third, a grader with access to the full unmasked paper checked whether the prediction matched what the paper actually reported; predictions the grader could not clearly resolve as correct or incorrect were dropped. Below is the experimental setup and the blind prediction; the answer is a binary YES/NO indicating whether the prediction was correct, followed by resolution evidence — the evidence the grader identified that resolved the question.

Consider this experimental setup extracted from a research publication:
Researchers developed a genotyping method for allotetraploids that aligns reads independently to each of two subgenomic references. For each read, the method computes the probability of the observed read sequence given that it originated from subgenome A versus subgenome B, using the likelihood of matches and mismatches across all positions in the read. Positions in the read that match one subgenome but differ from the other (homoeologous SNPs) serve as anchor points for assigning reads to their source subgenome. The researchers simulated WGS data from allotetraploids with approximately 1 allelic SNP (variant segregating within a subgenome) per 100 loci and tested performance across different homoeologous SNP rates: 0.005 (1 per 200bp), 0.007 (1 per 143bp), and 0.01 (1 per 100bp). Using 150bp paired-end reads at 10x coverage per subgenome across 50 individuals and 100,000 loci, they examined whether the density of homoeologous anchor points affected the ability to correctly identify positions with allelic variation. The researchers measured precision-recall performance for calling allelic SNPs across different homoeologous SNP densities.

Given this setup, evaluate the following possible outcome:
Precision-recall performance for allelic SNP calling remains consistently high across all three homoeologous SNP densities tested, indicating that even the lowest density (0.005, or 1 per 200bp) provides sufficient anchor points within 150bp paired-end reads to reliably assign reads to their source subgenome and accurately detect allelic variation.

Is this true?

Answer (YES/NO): NO